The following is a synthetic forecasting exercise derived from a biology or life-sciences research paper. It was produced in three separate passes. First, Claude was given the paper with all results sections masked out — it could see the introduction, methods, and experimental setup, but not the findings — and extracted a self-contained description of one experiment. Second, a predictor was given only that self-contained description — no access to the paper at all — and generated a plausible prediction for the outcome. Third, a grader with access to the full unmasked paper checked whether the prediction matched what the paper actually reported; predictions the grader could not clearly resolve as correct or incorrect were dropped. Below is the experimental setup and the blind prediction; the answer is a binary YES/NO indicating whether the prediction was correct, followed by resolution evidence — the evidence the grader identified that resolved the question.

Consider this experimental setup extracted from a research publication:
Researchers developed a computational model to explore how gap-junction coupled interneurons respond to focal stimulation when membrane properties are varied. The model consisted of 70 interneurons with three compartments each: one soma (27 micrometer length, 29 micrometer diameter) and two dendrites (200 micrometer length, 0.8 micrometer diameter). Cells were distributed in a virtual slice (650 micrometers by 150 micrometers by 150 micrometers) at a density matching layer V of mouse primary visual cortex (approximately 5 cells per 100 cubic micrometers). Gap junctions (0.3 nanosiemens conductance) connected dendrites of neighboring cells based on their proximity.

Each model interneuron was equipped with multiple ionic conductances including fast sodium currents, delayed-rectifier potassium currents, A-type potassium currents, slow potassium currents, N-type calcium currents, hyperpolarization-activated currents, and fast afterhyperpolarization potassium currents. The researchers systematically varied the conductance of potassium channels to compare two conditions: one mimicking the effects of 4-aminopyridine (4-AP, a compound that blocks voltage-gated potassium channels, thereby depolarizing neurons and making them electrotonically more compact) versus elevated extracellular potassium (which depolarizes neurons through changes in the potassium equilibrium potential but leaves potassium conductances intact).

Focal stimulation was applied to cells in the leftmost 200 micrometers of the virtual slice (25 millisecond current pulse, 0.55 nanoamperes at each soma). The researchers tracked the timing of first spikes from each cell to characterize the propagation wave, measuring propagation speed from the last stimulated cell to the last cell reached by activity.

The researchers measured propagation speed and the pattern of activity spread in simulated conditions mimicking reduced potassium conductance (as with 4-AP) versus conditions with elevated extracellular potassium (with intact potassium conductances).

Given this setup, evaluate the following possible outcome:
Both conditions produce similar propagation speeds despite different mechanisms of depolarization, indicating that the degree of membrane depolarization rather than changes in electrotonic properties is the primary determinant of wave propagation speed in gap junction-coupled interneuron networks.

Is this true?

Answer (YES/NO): NO